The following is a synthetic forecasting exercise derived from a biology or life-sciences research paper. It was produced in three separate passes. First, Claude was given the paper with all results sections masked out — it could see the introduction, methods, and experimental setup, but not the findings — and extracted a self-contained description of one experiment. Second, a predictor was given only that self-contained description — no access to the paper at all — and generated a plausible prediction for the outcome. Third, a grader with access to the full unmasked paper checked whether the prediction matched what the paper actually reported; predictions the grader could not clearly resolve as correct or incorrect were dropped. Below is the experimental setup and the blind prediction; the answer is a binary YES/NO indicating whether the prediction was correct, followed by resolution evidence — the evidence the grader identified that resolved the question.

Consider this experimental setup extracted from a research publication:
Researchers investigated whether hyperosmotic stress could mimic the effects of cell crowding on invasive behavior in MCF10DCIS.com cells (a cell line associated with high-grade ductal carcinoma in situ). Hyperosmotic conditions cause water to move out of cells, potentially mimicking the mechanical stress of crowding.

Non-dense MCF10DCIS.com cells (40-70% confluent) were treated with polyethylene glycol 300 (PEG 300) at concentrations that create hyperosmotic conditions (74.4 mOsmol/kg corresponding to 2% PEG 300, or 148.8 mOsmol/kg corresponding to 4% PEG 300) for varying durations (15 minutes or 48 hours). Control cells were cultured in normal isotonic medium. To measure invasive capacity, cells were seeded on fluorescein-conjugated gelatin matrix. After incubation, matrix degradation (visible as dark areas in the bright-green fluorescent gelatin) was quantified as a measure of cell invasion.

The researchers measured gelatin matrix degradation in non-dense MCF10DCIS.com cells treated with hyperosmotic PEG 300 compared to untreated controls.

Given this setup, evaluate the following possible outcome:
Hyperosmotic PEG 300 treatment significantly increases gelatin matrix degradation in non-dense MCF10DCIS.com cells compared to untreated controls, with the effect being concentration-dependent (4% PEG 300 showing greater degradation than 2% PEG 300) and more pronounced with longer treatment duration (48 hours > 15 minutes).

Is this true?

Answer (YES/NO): NO